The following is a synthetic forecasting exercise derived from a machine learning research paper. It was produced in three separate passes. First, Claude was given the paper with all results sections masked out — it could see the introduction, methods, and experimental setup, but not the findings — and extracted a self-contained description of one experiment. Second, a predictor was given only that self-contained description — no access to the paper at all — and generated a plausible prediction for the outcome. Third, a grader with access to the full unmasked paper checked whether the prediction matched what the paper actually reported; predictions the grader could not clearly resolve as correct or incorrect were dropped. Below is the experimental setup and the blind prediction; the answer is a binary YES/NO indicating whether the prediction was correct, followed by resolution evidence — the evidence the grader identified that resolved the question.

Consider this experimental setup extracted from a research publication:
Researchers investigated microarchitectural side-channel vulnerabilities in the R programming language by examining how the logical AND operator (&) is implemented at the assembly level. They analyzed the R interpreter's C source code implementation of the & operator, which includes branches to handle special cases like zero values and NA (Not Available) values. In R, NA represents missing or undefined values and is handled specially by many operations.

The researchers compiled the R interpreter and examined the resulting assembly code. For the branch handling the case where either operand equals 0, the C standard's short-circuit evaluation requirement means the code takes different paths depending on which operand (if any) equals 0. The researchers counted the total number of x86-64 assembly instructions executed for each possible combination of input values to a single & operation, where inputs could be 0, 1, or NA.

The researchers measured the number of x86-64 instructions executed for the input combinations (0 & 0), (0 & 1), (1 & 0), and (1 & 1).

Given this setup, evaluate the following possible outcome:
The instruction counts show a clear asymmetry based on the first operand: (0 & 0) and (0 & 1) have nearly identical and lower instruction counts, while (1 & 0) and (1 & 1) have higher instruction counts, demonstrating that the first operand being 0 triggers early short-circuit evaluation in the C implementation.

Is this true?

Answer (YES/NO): YES